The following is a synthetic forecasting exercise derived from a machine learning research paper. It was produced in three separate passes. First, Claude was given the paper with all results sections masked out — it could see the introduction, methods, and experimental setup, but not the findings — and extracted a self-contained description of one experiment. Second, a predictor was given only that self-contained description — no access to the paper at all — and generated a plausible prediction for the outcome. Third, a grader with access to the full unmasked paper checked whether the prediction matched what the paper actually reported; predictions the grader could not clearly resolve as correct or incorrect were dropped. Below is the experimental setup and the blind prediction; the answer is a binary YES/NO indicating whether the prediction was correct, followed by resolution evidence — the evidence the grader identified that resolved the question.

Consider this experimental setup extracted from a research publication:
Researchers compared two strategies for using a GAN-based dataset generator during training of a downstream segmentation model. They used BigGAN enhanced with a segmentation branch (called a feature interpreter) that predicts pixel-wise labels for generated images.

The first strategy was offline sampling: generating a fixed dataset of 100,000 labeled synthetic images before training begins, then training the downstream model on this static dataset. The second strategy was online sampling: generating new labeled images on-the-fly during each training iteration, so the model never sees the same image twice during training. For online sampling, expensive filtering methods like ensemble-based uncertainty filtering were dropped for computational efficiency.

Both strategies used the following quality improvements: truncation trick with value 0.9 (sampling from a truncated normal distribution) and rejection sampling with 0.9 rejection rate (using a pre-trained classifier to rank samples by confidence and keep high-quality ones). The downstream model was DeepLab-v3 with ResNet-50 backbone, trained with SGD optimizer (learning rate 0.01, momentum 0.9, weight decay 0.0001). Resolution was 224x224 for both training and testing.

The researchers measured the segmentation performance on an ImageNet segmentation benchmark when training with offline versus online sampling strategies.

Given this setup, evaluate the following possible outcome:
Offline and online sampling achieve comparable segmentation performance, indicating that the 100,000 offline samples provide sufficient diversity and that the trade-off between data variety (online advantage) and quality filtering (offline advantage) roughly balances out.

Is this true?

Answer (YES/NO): NO